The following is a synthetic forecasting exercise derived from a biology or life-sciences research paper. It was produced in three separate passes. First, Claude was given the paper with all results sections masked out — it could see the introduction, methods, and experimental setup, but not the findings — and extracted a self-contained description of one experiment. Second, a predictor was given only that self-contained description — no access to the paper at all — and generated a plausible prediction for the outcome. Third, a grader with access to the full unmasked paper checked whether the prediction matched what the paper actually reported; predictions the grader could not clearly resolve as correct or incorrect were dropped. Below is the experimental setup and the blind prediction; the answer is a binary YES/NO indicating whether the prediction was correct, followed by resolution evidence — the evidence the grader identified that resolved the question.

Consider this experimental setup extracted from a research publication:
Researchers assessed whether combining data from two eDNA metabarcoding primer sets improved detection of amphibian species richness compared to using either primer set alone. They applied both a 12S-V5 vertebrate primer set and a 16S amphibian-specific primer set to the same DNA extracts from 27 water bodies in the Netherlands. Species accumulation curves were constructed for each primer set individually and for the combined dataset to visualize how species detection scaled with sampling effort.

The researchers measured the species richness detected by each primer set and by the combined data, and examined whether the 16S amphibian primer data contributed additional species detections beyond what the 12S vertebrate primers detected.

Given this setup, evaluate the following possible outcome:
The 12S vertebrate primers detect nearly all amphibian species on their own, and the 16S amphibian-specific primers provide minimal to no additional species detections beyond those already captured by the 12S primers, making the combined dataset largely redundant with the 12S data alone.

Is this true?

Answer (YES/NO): YES